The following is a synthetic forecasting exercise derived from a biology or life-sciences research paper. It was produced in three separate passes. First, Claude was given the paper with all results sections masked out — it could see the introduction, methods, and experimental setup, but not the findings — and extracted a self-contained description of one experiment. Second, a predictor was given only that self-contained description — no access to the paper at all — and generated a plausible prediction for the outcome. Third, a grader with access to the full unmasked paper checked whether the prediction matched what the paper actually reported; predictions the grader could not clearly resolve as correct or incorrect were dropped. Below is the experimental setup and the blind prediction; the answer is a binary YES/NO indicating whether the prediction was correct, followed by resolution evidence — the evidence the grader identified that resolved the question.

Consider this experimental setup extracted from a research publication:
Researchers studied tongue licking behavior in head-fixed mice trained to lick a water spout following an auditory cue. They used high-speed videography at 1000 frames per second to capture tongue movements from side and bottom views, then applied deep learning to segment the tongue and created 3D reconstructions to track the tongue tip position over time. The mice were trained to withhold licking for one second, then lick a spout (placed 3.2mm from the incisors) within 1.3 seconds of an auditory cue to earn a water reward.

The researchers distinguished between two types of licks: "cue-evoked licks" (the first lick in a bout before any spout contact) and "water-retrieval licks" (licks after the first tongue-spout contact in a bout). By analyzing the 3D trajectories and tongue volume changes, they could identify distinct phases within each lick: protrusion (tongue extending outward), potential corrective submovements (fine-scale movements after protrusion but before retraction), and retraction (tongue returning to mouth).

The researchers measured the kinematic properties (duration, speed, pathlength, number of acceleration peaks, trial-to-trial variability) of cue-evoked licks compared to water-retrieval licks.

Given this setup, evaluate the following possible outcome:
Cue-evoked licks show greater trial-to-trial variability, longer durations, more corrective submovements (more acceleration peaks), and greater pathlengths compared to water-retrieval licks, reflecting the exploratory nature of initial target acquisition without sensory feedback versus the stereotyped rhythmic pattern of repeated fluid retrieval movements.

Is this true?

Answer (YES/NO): YES